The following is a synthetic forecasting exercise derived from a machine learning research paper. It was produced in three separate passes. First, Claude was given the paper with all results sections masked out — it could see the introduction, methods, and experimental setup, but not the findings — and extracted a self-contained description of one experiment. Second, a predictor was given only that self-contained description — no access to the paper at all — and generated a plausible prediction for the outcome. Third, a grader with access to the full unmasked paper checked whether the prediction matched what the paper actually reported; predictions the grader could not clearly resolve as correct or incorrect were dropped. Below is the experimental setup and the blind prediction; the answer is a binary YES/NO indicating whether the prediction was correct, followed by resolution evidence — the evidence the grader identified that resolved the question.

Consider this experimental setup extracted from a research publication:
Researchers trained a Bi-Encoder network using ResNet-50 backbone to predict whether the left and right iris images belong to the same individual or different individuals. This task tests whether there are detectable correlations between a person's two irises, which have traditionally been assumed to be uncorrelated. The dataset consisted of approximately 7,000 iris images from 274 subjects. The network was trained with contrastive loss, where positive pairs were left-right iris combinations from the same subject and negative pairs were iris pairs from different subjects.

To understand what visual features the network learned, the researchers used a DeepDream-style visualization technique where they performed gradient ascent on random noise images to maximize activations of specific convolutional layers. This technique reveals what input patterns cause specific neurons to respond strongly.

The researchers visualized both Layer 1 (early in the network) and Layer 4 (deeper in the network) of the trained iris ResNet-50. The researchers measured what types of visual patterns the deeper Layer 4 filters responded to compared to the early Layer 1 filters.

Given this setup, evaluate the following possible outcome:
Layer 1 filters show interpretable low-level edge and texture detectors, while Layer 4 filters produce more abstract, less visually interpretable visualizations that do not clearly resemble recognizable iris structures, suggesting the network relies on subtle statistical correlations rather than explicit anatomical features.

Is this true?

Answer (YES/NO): NO